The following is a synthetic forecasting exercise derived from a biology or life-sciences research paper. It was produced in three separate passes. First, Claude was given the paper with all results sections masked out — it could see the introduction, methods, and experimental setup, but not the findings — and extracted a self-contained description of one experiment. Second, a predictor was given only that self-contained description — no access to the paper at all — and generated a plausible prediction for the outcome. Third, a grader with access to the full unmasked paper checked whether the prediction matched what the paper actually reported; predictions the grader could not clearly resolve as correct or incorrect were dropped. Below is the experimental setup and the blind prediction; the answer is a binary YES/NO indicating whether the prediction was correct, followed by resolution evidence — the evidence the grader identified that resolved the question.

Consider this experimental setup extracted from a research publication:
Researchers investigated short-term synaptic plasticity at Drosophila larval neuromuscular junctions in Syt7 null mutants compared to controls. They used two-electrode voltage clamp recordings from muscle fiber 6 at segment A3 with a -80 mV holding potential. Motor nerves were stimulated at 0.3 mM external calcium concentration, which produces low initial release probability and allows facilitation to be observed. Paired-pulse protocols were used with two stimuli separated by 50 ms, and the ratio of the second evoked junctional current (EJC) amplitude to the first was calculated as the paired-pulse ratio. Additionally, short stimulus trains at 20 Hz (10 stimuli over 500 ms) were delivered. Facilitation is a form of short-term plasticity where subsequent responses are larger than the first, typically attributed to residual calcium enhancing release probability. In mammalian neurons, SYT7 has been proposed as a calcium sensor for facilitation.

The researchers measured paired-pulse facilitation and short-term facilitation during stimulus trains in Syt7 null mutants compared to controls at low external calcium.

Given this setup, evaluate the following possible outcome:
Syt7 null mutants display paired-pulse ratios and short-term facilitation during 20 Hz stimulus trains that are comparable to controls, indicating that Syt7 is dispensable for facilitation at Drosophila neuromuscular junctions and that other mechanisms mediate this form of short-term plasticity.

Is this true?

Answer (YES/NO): NO